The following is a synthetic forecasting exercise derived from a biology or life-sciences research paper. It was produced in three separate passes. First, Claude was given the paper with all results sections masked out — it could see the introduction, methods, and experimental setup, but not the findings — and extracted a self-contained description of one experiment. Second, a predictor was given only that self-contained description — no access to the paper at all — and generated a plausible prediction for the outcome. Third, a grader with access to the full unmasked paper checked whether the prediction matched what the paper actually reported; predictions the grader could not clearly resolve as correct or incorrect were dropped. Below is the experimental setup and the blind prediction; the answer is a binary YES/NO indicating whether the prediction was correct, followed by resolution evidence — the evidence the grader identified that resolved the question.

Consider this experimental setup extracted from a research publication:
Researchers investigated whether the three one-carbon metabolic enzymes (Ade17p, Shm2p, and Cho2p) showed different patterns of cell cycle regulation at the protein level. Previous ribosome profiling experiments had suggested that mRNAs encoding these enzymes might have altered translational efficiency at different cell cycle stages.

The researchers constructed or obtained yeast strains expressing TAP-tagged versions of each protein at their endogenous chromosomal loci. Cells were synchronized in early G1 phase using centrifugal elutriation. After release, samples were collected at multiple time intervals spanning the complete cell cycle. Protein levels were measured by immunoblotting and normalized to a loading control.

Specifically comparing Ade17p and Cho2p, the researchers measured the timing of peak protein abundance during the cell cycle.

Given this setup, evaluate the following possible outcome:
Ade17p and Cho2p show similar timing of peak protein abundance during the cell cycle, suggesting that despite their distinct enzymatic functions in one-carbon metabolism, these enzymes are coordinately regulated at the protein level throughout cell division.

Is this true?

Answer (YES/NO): YES